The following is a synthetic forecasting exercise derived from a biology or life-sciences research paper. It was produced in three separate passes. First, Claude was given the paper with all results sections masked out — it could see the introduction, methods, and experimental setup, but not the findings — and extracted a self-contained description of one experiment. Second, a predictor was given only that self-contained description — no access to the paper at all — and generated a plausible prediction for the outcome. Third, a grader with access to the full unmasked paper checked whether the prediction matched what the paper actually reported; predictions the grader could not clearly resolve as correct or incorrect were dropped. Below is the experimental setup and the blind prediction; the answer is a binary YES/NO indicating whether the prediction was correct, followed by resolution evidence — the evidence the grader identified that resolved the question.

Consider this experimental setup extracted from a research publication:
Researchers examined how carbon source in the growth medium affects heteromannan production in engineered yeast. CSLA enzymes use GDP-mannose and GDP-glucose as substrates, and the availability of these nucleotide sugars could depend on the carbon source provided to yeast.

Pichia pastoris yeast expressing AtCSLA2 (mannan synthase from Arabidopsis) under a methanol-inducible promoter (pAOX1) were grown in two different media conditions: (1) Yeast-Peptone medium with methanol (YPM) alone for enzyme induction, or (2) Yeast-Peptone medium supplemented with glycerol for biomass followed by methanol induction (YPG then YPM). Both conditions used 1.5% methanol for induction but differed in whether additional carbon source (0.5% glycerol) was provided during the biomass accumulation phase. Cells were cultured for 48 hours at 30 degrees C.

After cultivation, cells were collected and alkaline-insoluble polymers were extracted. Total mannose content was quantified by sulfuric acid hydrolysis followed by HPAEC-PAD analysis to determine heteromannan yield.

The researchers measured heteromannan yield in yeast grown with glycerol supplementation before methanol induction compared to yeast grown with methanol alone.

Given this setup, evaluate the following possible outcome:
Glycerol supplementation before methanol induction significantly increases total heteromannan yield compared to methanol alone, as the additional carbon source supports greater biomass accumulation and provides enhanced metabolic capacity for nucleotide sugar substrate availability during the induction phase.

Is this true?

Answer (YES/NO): YES